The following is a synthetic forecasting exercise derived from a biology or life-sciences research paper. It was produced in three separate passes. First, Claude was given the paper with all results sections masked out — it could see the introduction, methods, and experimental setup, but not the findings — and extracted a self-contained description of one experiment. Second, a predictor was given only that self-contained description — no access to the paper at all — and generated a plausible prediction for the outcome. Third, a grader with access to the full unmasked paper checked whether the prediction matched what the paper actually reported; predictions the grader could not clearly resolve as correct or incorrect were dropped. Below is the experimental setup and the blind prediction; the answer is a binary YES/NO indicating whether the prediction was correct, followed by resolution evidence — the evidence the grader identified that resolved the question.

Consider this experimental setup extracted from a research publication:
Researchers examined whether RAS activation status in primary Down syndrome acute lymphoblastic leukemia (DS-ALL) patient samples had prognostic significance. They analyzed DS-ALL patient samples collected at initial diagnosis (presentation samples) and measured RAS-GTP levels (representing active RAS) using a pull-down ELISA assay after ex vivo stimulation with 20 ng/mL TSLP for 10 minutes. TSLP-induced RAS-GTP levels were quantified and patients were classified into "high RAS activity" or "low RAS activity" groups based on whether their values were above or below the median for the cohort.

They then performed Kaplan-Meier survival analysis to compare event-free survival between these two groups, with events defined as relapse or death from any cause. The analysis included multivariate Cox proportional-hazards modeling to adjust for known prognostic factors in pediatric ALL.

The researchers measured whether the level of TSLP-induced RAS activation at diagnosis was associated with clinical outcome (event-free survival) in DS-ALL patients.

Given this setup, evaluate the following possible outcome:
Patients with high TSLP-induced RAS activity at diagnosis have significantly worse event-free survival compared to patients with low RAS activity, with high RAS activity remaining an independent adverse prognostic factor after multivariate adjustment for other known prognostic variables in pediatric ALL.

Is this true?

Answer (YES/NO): NO